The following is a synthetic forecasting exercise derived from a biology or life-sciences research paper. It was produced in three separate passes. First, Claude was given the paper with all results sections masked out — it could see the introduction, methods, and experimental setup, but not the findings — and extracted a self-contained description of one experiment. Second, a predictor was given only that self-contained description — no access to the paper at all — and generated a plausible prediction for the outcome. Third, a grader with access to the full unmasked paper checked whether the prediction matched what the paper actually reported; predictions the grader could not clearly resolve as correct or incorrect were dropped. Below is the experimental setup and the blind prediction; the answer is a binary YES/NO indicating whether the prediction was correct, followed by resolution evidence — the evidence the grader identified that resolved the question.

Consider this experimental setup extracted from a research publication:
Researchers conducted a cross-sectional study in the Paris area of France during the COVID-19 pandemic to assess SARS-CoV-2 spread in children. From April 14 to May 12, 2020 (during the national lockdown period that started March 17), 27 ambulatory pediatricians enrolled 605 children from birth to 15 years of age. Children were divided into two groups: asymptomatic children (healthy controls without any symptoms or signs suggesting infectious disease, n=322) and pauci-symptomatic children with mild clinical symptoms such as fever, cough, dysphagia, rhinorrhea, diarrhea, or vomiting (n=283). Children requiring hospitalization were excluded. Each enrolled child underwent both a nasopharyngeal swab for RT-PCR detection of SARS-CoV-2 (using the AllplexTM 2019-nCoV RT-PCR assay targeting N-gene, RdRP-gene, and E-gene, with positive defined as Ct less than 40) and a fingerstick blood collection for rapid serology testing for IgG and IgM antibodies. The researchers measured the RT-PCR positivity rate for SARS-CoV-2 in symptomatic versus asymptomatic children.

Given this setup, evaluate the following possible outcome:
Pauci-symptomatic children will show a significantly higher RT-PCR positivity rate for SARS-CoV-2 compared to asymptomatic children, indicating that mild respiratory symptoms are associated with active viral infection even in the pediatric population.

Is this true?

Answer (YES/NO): NO